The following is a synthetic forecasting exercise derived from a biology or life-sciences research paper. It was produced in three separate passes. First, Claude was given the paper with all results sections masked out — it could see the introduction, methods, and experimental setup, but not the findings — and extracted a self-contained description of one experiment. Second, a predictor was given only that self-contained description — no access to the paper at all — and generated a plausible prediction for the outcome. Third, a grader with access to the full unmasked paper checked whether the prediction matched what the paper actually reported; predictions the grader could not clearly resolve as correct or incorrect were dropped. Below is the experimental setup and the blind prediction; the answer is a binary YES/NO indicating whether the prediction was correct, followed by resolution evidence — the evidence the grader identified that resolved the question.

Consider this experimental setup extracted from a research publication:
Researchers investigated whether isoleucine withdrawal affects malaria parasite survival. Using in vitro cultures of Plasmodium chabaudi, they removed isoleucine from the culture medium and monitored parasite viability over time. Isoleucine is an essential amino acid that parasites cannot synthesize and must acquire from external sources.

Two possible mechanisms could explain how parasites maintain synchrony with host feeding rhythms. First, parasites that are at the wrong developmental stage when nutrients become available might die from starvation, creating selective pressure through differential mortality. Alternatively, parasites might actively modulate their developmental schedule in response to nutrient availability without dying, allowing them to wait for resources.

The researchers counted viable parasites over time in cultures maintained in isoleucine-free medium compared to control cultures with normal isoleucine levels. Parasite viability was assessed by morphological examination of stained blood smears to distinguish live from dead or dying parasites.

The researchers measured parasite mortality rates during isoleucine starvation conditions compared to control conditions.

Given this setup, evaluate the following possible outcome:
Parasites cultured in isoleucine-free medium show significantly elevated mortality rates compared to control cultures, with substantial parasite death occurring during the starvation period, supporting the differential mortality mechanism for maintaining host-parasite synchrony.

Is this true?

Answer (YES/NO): NO